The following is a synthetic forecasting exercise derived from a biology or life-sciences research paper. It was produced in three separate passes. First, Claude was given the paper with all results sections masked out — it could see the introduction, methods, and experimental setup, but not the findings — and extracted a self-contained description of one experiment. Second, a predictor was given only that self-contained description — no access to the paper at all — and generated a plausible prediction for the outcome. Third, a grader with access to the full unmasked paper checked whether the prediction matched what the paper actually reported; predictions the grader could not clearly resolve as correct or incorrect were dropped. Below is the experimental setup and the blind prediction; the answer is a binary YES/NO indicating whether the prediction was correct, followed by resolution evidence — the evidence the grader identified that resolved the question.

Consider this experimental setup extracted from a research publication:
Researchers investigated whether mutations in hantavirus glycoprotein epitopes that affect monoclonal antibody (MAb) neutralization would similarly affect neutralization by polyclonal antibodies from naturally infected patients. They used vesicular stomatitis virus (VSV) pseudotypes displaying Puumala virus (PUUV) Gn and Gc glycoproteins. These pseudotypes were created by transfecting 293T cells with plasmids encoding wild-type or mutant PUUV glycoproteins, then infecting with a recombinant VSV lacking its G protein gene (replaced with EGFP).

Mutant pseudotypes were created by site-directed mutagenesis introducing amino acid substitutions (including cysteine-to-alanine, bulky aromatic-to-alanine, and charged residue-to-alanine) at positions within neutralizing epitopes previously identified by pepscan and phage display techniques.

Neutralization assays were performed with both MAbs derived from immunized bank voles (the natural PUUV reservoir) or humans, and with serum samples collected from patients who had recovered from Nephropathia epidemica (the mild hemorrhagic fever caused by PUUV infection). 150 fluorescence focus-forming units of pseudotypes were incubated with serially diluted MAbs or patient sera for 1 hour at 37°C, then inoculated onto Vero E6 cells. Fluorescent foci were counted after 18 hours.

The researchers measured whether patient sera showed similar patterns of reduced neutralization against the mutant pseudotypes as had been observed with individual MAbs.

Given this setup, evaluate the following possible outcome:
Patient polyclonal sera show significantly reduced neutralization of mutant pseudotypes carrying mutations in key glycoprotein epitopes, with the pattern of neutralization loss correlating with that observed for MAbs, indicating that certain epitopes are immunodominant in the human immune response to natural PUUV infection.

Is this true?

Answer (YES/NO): NO